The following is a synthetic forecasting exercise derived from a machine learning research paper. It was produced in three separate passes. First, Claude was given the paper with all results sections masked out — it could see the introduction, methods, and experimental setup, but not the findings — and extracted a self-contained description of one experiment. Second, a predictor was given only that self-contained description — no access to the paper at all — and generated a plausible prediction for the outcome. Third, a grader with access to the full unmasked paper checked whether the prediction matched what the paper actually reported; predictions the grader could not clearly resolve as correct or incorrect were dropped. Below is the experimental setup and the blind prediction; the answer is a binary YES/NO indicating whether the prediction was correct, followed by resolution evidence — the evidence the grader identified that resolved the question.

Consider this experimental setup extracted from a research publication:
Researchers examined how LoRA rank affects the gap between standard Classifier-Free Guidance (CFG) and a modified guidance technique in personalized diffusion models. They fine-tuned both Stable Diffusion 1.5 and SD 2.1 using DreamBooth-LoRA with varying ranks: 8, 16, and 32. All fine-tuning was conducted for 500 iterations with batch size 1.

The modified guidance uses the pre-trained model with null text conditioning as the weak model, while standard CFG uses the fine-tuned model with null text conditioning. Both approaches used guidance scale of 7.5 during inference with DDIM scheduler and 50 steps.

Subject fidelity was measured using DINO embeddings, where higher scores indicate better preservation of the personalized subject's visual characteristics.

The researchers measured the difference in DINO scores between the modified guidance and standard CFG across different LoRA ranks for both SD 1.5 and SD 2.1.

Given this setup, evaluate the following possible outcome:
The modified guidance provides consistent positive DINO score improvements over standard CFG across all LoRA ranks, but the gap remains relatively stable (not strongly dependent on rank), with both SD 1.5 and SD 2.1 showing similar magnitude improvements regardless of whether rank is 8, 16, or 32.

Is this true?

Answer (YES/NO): NO